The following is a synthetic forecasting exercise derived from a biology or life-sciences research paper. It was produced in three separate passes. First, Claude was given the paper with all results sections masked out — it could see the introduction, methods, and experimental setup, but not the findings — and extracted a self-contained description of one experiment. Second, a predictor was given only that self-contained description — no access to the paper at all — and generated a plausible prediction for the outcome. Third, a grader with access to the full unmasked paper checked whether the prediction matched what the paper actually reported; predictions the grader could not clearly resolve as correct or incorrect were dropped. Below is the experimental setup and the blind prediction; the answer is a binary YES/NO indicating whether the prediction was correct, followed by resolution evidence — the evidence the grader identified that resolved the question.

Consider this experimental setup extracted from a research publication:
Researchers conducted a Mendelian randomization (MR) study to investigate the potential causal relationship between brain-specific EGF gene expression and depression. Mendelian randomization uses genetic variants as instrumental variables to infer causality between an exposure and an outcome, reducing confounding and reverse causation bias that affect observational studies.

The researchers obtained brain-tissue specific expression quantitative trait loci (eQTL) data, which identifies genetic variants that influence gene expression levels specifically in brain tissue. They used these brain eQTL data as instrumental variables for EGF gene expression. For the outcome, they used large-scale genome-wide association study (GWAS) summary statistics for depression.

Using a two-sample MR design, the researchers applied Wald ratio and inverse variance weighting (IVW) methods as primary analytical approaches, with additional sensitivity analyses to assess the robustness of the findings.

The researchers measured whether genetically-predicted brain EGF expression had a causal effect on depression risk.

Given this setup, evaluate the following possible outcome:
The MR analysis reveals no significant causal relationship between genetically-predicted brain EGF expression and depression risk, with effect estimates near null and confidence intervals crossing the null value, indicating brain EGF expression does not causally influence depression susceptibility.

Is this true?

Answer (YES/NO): NO